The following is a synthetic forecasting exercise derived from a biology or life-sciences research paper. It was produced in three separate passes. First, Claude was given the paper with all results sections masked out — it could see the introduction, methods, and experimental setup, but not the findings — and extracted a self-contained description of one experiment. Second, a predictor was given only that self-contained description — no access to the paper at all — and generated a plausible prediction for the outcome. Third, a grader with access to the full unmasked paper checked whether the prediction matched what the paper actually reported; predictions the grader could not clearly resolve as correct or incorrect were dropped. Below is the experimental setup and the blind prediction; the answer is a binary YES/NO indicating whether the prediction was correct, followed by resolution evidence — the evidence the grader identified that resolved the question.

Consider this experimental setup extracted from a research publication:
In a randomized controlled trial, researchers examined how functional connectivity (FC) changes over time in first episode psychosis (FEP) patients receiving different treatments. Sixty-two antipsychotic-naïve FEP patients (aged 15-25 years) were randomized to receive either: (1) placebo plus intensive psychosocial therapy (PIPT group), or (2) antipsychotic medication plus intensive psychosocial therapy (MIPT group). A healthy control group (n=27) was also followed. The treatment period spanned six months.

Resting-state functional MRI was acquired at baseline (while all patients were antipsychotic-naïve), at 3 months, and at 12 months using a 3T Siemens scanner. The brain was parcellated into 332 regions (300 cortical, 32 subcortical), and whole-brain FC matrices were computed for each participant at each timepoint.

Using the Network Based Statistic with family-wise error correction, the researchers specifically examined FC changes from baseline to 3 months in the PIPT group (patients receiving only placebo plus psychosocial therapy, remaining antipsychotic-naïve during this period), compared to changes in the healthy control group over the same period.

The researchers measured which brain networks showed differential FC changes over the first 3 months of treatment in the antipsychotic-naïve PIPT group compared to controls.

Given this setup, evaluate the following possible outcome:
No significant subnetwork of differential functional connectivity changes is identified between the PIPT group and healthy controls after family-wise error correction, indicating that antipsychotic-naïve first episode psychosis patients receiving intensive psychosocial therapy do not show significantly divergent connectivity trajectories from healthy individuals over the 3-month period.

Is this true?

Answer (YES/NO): NO